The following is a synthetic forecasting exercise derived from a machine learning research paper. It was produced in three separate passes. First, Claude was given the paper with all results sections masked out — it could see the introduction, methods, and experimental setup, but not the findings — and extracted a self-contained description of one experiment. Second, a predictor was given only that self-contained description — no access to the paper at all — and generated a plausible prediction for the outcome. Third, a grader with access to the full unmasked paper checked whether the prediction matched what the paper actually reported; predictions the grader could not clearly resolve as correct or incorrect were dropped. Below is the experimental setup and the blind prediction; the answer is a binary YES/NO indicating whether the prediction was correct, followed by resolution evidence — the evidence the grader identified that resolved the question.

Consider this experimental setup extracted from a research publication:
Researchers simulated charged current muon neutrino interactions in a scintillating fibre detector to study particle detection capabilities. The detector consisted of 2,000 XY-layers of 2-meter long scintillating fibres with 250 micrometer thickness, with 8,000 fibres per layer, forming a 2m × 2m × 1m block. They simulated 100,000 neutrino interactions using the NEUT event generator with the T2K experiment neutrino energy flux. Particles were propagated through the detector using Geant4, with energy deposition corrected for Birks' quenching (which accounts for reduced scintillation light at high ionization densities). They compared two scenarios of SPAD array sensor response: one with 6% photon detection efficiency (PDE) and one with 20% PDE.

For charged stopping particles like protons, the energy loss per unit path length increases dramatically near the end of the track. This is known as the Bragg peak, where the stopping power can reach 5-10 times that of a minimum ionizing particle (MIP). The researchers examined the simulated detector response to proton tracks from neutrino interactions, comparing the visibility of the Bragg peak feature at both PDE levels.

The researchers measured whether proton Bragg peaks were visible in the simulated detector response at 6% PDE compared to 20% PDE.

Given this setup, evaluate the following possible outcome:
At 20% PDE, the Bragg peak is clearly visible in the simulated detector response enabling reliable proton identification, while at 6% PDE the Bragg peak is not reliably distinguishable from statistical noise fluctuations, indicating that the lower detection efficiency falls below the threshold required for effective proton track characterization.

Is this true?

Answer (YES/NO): NO